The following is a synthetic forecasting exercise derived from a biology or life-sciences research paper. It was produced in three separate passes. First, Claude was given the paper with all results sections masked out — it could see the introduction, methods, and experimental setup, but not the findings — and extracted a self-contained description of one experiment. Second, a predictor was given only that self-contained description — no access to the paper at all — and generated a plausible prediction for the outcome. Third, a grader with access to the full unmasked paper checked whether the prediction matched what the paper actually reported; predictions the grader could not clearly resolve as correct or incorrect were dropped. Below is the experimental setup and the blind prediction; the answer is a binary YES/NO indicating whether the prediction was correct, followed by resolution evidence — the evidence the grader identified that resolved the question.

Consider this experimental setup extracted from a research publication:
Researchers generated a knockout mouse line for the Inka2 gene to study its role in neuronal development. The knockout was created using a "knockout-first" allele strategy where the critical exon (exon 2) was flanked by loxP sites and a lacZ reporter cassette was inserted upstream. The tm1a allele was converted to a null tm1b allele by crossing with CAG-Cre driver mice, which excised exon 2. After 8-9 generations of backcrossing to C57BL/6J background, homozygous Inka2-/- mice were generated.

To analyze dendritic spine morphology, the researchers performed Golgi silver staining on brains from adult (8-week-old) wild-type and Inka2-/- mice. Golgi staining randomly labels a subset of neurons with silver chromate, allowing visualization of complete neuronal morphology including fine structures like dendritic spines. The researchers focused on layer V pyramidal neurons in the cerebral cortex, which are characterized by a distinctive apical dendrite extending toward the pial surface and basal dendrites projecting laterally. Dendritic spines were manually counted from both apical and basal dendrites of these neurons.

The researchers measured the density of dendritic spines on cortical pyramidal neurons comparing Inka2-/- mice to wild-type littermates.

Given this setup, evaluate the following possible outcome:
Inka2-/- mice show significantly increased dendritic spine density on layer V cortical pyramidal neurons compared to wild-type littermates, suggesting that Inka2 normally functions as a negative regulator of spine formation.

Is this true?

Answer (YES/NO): NO